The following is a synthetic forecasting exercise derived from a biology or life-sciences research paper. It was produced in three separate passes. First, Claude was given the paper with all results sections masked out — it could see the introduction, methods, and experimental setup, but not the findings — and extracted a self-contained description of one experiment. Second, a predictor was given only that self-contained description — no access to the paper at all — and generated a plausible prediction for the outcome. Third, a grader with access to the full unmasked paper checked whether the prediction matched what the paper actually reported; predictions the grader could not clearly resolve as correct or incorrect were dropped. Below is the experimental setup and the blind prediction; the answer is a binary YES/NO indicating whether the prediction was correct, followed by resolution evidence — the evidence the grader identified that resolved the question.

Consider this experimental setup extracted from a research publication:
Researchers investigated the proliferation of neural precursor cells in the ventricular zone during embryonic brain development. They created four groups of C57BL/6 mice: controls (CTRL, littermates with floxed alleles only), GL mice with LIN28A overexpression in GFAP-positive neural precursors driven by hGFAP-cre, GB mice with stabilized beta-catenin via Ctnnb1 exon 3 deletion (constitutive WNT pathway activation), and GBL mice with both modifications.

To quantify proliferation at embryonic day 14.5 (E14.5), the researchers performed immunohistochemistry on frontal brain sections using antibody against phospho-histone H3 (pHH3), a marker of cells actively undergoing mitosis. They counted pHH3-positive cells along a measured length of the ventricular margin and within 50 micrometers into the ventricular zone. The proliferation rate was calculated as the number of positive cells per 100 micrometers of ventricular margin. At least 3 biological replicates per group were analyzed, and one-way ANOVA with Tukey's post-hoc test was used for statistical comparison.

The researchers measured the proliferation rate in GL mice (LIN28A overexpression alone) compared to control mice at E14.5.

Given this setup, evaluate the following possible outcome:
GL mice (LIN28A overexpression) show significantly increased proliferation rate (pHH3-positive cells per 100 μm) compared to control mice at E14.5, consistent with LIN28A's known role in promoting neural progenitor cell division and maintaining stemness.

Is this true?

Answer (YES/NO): YES